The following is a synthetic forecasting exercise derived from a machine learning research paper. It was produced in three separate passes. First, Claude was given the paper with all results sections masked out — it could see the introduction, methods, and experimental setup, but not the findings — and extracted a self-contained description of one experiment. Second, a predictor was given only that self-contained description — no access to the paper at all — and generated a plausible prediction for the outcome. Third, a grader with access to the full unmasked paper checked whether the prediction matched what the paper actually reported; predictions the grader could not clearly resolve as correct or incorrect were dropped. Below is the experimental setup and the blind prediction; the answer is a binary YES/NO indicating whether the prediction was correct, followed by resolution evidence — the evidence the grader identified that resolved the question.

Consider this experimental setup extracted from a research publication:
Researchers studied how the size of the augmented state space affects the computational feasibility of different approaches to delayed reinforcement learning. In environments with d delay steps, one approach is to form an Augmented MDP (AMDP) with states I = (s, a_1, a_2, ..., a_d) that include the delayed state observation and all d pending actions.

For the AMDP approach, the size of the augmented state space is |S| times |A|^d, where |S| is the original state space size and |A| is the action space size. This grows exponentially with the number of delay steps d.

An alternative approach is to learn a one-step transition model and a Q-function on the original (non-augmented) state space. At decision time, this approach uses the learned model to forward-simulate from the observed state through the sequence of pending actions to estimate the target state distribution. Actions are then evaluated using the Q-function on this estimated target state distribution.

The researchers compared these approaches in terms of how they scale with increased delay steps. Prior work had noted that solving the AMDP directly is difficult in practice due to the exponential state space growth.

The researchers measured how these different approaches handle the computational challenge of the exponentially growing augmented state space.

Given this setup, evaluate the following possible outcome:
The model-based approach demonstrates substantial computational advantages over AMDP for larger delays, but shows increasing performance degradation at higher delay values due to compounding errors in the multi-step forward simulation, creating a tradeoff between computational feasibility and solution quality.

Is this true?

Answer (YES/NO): NO